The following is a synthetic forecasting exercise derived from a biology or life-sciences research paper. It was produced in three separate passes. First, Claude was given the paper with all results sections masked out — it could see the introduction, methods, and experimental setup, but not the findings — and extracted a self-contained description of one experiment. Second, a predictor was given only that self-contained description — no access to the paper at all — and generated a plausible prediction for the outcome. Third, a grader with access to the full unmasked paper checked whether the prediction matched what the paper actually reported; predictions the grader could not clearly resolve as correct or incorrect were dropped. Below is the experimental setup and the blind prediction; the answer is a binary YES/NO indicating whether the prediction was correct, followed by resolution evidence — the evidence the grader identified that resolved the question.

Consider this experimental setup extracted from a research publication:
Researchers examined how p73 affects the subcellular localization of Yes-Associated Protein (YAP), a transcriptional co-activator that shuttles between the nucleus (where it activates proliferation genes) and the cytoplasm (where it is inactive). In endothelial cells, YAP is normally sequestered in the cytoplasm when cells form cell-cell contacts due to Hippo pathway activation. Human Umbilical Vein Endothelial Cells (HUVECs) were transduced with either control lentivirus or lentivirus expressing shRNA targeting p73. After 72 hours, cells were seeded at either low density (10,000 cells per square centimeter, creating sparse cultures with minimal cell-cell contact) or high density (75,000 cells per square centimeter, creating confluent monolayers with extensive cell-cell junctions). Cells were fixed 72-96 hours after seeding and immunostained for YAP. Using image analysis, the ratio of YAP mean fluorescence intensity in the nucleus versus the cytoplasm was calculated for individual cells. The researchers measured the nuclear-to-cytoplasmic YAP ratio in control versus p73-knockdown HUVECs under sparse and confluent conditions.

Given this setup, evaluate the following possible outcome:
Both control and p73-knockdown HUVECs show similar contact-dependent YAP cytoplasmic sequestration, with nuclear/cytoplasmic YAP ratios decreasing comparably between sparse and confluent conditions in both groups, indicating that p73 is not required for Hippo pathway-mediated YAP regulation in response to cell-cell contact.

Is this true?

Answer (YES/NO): NO